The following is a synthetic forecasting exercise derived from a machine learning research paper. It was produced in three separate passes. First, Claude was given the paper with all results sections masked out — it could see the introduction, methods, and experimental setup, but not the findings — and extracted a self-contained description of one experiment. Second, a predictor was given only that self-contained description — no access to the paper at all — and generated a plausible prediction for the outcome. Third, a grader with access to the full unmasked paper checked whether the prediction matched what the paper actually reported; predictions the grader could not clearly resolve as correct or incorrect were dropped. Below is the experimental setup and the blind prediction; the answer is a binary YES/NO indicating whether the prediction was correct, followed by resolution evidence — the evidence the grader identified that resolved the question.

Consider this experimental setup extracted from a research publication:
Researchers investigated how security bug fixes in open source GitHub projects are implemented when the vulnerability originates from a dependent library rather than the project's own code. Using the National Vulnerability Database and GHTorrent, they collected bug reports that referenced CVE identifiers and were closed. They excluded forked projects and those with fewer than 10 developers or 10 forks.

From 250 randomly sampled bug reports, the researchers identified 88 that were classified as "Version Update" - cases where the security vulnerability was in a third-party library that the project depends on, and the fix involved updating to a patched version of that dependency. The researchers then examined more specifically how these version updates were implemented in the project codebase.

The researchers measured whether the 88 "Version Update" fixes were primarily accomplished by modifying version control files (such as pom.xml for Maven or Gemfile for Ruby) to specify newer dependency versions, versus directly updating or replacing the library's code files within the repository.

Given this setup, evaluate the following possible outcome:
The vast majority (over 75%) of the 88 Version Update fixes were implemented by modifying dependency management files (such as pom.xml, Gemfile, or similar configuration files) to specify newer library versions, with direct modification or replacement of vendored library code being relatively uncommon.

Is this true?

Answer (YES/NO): YES